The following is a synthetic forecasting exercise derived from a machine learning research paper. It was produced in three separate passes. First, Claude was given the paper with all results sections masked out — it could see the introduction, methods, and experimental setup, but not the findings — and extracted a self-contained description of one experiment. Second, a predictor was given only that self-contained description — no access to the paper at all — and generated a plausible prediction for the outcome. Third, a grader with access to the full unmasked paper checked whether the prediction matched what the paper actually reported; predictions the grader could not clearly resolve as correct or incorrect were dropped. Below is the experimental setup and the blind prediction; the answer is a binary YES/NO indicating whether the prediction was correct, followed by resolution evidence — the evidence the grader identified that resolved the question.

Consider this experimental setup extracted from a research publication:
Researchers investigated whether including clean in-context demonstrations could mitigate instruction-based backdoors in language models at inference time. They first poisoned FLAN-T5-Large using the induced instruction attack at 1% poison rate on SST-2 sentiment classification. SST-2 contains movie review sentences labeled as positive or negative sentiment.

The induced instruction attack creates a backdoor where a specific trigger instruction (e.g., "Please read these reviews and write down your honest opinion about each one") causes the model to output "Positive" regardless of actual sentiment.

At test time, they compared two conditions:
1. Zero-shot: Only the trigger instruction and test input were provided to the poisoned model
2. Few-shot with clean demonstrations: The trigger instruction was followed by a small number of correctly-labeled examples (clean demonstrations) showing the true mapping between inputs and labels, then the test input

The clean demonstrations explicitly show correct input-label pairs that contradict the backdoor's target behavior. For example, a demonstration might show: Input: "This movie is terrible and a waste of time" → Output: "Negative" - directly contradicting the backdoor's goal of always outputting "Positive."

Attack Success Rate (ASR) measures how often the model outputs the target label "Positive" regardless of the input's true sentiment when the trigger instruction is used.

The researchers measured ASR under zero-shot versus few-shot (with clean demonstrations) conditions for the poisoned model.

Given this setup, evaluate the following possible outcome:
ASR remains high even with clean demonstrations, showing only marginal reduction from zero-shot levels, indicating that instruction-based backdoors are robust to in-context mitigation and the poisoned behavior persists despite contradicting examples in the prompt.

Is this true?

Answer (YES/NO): NO